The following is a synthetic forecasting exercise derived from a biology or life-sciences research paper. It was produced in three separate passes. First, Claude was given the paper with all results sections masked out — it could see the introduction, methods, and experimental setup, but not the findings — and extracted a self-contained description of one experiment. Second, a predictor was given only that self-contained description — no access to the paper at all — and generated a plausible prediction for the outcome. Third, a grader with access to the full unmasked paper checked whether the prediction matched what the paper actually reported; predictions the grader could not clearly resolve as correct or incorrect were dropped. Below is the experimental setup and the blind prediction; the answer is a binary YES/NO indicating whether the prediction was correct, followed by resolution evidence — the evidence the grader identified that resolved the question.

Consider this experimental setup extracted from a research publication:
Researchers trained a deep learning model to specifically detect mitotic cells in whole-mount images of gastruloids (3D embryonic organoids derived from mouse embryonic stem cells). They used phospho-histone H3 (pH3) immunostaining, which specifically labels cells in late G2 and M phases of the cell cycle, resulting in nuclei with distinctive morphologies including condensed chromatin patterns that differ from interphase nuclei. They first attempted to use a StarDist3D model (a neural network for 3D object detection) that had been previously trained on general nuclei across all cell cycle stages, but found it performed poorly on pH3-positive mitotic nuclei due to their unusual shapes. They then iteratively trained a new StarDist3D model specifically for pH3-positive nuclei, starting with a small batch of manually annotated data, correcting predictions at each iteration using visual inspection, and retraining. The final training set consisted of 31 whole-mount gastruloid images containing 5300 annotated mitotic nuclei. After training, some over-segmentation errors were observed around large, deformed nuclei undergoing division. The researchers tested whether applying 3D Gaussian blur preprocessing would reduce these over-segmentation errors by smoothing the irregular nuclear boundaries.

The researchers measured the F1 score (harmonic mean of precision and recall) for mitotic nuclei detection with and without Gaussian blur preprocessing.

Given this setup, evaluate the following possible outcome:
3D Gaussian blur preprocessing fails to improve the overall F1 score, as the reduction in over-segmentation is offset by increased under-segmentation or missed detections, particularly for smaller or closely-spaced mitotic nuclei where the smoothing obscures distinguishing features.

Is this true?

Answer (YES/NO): YES